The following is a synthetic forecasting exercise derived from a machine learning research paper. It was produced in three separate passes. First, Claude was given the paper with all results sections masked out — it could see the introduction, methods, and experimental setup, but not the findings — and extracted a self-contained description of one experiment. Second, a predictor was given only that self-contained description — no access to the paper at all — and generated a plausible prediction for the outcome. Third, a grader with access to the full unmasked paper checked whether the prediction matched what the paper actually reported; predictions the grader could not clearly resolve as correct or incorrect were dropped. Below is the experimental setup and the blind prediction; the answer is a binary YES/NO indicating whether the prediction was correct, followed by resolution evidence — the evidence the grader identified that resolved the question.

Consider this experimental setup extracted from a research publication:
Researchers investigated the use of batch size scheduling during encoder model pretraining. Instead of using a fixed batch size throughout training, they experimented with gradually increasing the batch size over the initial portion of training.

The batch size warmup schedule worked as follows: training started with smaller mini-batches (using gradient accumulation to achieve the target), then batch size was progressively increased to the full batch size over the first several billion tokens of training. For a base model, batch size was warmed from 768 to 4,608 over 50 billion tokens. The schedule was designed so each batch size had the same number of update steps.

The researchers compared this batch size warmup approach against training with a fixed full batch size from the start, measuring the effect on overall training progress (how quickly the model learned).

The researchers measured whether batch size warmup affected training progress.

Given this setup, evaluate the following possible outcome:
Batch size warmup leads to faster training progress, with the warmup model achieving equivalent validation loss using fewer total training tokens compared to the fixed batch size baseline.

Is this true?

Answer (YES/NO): YES